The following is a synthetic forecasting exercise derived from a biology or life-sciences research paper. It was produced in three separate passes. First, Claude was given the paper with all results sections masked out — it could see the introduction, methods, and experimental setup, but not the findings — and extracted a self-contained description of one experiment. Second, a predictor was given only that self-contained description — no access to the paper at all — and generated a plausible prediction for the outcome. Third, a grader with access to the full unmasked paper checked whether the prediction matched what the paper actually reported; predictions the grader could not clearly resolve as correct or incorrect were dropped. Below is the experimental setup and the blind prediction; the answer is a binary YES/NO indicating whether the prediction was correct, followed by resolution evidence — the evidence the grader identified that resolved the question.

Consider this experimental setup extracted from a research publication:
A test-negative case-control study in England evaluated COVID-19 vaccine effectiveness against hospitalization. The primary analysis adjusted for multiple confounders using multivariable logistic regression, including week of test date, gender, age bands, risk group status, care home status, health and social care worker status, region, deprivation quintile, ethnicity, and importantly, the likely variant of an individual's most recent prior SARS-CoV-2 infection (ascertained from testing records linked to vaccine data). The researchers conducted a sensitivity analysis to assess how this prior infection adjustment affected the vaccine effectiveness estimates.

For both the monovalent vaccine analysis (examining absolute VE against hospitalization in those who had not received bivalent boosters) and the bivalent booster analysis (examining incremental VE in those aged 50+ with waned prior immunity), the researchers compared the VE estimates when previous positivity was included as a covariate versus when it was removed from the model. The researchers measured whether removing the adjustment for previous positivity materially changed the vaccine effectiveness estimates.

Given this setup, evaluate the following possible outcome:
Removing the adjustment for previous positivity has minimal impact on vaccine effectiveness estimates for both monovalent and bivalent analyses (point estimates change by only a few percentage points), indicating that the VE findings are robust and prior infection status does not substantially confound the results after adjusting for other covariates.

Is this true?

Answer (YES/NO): YES